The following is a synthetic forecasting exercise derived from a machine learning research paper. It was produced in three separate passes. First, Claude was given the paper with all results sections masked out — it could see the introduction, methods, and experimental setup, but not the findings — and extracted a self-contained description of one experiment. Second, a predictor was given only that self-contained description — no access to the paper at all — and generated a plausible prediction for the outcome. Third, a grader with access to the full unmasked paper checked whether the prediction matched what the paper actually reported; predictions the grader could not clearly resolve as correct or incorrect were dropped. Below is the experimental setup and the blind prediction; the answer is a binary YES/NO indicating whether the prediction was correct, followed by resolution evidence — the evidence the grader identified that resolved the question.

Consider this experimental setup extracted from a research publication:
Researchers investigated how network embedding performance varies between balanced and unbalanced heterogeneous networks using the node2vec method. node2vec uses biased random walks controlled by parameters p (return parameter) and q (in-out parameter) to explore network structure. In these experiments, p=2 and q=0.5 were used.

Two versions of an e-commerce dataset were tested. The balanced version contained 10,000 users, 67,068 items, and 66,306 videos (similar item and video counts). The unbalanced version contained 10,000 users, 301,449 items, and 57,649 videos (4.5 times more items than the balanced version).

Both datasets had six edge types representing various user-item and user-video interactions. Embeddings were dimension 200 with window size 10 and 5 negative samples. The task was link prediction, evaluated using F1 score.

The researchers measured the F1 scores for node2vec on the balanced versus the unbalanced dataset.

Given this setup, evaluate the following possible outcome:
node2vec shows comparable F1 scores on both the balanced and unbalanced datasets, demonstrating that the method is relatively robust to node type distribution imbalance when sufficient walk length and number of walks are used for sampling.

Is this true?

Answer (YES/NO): YES